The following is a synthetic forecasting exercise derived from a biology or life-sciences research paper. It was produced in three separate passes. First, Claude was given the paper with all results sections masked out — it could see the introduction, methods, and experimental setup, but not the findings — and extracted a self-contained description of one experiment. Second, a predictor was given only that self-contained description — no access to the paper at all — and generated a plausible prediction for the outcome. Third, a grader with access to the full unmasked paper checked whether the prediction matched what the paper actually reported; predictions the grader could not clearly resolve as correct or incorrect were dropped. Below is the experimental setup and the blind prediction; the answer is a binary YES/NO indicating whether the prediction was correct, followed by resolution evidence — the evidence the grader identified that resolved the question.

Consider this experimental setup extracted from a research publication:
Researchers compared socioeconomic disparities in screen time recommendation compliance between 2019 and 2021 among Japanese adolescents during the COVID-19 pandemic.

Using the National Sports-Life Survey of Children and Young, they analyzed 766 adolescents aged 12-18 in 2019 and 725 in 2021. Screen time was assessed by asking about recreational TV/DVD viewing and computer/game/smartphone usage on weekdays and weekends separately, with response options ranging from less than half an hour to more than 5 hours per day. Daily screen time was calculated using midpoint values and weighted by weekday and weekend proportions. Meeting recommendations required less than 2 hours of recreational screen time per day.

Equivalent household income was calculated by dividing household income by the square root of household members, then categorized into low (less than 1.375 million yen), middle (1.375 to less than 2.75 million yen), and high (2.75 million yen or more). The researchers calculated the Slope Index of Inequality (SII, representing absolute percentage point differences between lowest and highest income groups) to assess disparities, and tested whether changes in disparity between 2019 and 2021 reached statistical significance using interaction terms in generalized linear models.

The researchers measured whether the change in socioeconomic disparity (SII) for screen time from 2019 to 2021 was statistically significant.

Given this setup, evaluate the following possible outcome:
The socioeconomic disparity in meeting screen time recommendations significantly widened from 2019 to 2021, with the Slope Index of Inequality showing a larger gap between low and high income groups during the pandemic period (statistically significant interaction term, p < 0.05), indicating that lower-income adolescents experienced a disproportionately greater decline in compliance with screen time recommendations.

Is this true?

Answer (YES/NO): NO